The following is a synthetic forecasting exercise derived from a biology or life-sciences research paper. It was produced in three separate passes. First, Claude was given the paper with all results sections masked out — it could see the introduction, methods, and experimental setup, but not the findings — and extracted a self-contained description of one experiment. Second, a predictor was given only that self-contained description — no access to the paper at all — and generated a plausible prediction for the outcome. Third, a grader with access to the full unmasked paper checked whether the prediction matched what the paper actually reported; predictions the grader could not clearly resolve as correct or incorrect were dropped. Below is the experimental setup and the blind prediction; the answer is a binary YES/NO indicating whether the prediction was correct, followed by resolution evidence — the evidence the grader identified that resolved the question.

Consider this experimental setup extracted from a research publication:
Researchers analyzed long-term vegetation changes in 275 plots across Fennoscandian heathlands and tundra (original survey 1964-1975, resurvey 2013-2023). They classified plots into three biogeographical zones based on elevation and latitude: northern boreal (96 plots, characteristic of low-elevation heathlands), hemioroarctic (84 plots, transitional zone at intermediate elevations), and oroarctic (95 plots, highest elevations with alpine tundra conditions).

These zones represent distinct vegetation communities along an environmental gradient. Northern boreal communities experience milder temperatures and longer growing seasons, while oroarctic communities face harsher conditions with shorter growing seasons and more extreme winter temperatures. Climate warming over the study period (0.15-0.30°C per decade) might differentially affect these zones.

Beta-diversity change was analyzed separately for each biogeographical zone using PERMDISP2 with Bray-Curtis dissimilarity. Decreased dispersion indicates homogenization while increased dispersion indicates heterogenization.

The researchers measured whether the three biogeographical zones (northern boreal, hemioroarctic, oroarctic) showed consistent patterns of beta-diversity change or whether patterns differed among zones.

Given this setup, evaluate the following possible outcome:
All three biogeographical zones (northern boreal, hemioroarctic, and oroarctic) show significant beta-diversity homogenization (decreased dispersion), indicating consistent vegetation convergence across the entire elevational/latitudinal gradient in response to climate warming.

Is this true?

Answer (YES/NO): YES